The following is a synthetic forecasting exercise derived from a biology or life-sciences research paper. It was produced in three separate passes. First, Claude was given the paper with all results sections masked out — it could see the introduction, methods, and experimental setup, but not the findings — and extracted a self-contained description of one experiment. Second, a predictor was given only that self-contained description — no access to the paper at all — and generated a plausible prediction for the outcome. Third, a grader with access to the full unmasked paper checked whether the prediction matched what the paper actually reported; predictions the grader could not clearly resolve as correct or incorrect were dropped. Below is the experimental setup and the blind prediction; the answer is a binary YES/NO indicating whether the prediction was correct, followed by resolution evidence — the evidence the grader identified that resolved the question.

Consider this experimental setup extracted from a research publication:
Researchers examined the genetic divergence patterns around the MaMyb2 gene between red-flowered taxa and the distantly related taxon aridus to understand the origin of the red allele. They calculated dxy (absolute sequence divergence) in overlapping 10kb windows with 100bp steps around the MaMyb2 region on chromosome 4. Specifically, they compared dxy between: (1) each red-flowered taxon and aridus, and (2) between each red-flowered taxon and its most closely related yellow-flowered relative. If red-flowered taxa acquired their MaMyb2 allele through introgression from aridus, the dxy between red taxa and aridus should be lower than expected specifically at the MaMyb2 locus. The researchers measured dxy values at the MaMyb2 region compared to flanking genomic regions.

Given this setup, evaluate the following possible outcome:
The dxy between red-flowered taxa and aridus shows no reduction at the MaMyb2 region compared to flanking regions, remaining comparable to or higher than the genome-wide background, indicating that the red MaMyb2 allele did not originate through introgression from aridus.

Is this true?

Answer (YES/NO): NO